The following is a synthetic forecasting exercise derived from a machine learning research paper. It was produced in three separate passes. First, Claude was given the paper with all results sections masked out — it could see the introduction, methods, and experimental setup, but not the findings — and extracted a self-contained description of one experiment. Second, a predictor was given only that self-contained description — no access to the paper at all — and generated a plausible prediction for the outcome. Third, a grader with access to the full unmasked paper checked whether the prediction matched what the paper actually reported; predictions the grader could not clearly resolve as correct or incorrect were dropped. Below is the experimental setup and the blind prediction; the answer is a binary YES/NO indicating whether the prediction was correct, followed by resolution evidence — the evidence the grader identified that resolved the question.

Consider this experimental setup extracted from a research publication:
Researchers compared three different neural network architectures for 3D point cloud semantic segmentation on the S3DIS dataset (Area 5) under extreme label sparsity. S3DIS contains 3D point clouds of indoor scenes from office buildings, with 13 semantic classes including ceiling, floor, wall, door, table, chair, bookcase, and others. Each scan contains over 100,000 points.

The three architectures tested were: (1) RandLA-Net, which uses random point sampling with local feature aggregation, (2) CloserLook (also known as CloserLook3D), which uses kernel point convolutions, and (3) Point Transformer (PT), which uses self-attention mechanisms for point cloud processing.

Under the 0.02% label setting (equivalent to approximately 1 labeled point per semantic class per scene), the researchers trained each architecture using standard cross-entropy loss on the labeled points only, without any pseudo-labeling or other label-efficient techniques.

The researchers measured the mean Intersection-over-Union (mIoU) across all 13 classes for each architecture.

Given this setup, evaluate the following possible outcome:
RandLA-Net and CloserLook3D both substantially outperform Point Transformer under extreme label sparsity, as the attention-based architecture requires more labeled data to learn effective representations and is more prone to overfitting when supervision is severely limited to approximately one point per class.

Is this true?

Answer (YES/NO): YES